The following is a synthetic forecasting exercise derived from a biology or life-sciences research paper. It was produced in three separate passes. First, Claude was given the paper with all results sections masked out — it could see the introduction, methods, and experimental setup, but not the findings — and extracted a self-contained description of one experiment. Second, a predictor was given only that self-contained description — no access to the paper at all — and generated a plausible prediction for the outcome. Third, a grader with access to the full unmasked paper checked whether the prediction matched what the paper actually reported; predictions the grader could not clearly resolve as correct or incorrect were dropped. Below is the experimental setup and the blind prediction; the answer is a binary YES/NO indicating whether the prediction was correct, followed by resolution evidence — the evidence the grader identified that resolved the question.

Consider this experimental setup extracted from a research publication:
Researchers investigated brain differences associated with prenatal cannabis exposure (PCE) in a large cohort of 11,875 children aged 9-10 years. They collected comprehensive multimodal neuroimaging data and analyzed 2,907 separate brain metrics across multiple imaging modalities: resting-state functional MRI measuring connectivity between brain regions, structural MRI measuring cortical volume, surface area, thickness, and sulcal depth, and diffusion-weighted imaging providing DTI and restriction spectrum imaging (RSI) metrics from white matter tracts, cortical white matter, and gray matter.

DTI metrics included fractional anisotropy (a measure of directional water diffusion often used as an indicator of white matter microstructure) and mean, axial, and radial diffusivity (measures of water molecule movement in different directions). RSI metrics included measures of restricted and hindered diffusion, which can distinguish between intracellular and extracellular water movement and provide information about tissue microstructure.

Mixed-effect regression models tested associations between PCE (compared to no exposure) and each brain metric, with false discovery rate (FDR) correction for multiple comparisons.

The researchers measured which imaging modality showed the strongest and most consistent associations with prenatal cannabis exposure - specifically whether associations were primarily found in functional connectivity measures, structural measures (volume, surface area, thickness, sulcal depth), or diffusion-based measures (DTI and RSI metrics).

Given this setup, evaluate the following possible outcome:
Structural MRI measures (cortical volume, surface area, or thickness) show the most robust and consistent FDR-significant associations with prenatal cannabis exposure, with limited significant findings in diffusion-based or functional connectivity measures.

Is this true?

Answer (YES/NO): NO